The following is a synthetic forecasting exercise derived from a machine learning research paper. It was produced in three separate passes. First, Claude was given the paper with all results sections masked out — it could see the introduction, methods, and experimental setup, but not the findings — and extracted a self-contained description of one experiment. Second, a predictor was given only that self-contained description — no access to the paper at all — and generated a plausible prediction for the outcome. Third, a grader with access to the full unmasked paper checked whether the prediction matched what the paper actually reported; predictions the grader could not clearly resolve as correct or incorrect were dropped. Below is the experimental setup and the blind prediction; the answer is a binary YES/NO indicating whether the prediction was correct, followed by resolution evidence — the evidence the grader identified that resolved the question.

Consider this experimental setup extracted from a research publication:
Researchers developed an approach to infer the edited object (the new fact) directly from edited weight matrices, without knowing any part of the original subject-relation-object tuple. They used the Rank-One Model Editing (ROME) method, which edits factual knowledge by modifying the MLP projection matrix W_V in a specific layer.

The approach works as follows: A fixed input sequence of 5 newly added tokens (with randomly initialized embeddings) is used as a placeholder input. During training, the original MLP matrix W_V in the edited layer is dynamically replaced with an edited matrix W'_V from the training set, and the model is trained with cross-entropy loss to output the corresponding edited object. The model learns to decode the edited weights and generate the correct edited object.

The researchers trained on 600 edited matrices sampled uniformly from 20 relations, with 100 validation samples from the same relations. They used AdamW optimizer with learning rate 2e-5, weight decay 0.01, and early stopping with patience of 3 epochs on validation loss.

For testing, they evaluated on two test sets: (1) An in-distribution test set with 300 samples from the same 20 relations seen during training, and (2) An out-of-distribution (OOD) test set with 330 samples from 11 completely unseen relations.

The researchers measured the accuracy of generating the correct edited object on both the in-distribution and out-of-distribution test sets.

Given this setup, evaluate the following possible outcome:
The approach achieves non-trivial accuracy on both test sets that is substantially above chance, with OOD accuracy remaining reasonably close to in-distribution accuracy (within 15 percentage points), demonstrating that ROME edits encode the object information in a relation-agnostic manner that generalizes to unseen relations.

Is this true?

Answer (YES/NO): YES